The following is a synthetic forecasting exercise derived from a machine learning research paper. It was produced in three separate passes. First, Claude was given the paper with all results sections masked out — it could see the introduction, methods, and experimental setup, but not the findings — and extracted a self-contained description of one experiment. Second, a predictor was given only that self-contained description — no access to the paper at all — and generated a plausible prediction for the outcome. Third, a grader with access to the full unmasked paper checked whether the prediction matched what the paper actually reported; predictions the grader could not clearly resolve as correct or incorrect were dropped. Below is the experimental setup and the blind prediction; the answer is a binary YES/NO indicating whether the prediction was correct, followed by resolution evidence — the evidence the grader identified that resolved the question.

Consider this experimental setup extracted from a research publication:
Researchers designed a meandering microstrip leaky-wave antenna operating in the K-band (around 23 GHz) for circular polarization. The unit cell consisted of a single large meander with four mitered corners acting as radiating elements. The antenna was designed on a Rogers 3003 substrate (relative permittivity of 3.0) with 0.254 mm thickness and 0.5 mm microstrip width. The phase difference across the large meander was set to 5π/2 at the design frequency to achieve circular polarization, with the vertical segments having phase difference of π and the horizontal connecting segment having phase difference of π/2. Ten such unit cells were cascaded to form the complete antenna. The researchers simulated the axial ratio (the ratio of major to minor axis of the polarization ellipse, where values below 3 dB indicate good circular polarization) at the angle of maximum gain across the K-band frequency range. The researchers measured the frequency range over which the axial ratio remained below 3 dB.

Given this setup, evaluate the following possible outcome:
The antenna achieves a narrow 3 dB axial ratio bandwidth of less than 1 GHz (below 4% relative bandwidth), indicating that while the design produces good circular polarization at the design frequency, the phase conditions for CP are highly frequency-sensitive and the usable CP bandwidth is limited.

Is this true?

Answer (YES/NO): NO